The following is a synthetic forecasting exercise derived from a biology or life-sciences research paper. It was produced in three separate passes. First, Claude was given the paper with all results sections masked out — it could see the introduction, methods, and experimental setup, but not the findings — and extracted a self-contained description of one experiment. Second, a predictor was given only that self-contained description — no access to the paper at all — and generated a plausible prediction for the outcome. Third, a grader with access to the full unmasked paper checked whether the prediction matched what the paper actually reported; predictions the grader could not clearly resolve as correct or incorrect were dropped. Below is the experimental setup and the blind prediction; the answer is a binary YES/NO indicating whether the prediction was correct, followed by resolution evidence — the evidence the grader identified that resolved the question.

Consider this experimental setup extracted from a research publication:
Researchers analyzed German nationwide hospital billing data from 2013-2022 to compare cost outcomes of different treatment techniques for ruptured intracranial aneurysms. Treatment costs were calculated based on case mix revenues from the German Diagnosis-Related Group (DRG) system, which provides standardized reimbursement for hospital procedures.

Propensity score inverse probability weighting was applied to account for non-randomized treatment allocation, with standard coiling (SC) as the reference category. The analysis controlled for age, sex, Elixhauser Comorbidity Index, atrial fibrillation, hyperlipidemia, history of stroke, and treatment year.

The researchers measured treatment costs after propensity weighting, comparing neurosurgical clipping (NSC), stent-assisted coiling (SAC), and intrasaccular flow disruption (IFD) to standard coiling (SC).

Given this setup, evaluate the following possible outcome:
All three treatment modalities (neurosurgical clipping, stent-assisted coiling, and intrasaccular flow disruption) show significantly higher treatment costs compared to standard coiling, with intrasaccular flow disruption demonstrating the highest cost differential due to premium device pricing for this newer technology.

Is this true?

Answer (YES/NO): NO